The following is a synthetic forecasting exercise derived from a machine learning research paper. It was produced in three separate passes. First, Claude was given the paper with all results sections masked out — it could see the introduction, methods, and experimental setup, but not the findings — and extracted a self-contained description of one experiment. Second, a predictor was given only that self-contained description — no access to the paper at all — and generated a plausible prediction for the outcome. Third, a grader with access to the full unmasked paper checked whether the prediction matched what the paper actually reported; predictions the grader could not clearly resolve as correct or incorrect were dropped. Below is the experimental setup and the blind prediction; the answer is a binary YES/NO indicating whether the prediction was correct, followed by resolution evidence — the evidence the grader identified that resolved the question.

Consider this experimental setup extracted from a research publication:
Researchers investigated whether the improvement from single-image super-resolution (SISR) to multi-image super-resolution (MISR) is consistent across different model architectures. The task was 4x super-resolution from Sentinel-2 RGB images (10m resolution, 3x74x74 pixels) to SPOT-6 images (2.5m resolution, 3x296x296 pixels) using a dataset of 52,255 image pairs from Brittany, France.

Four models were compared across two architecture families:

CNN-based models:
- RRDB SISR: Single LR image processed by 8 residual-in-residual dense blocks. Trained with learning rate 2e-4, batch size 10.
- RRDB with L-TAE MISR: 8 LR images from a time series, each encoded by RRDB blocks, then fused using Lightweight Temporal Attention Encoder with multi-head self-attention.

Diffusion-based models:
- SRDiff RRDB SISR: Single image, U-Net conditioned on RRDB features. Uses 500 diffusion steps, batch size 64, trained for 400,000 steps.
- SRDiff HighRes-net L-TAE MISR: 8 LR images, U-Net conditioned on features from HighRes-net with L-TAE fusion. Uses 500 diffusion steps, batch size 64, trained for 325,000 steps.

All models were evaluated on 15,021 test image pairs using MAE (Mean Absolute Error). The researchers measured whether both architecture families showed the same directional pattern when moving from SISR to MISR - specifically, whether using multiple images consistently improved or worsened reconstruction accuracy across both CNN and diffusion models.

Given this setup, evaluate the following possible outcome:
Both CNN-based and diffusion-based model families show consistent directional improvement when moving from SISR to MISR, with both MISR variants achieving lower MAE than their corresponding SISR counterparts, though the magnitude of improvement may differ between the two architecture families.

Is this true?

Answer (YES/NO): NO